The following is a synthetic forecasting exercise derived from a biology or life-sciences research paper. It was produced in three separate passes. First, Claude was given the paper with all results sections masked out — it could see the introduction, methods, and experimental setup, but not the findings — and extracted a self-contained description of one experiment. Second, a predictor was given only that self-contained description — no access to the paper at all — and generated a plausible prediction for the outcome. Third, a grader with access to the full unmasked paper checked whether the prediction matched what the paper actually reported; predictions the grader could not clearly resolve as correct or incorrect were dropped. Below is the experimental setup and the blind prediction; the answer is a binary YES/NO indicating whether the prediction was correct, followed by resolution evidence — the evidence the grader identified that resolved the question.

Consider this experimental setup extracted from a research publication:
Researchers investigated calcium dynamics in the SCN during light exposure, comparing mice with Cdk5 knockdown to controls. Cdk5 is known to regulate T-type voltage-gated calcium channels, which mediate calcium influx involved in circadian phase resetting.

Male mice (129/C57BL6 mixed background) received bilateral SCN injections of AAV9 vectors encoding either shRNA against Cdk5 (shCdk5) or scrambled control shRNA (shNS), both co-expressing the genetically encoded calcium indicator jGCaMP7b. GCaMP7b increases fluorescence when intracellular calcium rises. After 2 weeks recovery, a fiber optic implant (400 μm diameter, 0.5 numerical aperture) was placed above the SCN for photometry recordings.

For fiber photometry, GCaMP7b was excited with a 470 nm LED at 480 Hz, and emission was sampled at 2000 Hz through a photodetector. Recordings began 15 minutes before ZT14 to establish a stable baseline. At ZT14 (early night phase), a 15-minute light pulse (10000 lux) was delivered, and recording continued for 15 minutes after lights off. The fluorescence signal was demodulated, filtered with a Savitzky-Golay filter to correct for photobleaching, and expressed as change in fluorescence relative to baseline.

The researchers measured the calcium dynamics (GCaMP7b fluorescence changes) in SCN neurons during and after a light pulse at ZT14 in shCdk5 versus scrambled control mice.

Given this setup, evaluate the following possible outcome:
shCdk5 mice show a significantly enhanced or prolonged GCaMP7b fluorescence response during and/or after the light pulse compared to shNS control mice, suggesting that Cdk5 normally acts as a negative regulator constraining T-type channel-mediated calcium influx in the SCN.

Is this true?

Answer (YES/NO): NO